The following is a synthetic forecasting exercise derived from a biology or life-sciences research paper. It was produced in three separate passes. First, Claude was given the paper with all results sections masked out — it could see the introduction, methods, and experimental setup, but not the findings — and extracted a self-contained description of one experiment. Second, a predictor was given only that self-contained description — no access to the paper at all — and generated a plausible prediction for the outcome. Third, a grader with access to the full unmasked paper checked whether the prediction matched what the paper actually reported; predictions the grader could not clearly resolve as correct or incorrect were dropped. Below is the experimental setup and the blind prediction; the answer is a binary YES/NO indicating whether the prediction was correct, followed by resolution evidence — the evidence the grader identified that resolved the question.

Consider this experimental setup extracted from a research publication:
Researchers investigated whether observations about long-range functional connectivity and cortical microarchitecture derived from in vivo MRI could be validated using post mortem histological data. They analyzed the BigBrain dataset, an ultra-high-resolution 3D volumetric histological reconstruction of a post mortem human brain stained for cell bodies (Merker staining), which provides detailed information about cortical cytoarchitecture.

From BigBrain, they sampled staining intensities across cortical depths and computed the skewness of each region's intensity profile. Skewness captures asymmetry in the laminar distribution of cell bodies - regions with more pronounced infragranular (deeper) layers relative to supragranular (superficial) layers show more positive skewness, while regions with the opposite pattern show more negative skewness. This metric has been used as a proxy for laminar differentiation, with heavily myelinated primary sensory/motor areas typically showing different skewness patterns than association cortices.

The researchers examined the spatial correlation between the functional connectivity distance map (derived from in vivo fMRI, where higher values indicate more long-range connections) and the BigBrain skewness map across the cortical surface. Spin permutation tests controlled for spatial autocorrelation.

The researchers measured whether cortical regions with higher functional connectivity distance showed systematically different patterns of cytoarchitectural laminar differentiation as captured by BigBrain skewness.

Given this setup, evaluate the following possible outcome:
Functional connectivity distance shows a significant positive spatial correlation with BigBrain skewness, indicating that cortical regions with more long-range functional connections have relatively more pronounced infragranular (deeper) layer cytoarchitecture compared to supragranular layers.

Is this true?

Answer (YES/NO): NO